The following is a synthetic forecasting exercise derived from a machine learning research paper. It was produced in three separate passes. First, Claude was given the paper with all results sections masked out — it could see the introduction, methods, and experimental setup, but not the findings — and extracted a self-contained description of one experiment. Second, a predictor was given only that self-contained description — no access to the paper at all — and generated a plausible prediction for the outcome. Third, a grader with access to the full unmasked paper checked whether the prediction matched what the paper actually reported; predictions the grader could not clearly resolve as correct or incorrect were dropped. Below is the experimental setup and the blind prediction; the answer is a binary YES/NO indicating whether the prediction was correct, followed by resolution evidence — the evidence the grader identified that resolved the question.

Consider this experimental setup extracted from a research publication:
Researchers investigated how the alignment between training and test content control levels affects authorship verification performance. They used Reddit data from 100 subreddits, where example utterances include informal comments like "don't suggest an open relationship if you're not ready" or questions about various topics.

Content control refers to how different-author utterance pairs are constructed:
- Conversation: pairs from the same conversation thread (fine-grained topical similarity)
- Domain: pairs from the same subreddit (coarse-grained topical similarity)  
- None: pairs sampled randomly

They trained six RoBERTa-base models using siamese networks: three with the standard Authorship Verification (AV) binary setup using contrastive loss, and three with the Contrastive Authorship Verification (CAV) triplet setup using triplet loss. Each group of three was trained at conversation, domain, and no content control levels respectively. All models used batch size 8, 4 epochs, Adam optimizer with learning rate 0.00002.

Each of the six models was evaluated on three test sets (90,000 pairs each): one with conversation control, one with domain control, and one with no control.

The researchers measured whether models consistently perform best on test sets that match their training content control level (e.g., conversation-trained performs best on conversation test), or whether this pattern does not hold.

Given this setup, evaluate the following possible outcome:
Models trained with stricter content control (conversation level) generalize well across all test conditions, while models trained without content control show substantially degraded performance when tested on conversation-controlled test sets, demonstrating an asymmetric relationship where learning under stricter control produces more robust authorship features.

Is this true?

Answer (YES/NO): NO